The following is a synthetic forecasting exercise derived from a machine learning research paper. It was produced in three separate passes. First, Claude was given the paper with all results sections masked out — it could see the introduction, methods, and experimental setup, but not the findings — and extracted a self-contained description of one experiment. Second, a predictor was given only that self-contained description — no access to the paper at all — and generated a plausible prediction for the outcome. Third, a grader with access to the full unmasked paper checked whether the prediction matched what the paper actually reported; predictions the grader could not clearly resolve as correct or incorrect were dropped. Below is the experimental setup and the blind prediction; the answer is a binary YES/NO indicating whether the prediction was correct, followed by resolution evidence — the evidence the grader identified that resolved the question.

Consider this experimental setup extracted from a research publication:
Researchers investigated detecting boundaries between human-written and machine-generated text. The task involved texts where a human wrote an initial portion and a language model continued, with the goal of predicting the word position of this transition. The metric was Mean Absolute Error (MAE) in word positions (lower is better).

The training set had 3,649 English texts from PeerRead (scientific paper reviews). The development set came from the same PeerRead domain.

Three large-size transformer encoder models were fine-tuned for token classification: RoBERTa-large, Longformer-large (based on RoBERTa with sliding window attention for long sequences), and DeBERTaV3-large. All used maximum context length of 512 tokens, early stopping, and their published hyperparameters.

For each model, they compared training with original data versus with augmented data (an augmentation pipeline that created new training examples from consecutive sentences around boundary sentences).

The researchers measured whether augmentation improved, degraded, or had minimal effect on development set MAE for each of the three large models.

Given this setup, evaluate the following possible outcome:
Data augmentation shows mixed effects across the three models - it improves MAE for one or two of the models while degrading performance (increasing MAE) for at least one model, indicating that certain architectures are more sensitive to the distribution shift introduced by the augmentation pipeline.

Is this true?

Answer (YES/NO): YES